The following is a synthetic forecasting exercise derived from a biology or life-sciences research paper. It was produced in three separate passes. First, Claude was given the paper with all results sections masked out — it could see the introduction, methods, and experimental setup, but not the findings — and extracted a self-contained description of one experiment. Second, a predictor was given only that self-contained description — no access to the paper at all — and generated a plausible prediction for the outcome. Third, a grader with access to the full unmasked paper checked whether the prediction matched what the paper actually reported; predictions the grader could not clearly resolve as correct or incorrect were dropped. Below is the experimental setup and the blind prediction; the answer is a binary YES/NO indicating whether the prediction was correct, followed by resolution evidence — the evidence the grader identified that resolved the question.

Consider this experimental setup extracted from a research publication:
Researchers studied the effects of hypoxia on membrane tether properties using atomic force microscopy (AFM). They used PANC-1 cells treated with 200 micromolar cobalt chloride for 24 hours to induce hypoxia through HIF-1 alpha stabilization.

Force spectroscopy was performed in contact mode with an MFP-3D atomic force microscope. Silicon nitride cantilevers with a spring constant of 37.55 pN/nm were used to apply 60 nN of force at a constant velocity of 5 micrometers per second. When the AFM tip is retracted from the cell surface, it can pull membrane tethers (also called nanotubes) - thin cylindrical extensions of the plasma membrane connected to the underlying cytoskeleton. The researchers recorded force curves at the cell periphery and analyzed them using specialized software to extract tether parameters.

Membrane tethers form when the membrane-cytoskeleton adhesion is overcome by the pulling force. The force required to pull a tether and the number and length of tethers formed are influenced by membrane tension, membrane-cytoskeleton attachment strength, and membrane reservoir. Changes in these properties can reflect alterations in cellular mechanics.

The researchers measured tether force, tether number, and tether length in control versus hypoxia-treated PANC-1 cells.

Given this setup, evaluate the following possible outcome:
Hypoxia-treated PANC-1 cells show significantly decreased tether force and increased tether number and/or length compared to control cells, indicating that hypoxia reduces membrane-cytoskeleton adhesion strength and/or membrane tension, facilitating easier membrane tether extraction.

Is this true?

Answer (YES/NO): YES